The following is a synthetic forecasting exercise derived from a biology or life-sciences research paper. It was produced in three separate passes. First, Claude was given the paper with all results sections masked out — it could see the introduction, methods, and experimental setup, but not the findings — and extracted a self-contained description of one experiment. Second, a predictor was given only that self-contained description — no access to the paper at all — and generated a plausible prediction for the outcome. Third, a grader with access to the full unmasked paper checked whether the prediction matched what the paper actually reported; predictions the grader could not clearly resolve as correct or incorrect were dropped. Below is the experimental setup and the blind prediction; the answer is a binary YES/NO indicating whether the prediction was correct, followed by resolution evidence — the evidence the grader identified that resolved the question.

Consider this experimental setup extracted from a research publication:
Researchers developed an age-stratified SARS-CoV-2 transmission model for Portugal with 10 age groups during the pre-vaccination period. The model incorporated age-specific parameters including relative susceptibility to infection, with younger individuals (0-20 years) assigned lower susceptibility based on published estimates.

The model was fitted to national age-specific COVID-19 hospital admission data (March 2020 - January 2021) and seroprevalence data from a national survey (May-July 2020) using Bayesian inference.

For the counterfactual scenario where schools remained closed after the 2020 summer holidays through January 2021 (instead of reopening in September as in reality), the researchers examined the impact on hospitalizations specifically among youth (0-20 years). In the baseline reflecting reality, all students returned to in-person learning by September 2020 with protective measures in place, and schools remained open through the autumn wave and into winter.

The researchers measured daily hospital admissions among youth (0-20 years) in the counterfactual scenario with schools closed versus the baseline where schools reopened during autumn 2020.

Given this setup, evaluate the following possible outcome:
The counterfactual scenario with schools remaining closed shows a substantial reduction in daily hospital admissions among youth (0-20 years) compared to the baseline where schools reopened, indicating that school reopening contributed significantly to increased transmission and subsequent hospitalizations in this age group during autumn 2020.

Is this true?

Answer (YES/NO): NO